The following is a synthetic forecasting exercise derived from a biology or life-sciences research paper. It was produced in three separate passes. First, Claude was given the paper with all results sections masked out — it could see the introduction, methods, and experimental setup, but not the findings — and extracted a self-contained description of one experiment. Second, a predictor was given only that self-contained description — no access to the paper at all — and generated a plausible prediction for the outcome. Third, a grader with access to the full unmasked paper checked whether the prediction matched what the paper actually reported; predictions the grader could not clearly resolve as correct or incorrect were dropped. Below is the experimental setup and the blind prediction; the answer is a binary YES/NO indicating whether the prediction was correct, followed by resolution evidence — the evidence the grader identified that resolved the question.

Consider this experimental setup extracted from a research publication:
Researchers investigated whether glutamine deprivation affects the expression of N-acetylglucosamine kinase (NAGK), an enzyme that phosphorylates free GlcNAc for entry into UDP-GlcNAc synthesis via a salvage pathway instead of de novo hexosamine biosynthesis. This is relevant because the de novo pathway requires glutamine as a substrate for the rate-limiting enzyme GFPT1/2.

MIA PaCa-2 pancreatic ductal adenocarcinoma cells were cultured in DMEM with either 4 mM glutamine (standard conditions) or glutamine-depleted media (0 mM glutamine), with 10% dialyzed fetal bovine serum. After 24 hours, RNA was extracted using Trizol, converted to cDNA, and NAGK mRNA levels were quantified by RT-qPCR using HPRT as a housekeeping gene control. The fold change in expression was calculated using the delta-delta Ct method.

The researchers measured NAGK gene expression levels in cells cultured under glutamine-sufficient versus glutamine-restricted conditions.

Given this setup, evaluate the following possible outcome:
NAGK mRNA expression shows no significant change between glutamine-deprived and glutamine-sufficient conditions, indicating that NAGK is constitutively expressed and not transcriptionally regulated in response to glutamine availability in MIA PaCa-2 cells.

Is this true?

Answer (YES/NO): NO